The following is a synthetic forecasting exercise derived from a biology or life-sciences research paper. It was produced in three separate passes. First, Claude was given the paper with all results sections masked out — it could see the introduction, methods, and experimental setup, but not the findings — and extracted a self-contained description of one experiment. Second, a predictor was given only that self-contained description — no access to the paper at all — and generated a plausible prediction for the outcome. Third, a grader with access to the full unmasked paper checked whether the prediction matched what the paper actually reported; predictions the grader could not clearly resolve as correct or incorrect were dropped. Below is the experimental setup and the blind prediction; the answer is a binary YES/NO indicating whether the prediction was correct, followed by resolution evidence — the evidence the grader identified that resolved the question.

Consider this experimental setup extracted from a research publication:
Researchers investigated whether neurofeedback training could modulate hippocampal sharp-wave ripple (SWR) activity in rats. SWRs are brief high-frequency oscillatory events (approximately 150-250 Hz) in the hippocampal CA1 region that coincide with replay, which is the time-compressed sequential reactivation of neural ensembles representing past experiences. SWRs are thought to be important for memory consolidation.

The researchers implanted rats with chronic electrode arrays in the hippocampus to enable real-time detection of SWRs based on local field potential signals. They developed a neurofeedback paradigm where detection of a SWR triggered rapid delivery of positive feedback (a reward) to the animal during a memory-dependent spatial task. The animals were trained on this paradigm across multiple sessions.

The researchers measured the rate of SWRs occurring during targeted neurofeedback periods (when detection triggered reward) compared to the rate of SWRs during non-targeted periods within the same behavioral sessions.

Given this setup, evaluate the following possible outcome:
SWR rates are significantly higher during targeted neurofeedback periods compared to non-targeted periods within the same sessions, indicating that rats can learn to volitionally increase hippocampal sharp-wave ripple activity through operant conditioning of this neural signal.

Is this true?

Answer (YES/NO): YES